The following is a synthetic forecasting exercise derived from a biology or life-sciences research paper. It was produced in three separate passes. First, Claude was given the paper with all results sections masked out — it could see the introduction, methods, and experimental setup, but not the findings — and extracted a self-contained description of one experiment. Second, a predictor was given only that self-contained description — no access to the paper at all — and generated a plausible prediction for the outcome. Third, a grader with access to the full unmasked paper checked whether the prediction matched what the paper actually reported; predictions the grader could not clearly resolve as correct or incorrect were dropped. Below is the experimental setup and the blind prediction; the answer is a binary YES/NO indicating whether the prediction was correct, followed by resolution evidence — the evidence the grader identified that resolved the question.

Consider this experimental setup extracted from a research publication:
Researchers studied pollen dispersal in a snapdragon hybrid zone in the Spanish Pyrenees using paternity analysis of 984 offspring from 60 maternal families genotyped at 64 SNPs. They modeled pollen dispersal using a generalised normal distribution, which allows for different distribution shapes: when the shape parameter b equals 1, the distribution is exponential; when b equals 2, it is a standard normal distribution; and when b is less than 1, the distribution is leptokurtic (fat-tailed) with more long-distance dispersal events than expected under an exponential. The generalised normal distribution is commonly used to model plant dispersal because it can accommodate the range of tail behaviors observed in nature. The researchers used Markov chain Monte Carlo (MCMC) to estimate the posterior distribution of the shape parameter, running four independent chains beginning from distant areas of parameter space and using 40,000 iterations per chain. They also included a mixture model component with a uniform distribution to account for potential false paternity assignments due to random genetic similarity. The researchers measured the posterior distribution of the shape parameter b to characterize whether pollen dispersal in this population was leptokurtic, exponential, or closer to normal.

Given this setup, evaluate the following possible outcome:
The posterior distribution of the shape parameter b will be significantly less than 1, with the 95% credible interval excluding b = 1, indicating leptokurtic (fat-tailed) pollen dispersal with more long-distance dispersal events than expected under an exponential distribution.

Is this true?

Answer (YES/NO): YES